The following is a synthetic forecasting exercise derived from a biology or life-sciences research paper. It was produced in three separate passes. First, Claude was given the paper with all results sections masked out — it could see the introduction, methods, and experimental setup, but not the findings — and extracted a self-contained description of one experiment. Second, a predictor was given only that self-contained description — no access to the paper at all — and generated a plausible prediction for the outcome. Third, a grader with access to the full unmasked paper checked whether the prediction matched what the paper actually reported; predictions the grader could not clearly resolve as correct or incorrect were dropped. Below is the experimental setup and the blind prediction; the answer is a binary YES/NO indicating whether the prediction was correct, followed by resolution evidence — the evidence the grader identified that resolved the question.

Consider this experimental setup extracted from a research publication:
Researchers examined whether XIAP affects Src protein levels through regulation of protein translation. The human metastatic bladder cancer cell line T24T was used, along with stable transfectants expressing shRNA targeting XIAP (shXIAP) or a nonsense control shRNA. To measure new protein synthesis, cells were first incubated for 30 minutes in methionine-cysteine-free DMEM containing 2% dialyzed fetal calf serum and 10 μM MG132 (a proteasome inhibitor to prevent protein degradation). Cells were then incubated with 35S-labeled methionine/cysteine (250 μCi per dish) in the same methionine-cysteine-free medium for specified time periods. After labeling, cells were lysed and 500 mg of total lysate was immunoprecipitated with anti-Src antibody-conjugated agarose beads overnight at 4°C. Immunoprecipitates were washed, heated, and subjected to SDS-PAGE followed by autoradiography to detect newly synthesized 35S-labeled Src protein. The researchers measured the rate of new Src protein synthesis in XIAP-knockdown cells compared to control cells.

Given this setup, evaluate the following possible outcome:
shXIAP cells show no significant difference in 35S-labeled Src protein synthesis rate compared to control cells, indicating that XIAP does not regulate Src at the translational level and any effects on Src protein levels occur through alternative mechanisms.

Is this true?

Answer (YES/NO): NO